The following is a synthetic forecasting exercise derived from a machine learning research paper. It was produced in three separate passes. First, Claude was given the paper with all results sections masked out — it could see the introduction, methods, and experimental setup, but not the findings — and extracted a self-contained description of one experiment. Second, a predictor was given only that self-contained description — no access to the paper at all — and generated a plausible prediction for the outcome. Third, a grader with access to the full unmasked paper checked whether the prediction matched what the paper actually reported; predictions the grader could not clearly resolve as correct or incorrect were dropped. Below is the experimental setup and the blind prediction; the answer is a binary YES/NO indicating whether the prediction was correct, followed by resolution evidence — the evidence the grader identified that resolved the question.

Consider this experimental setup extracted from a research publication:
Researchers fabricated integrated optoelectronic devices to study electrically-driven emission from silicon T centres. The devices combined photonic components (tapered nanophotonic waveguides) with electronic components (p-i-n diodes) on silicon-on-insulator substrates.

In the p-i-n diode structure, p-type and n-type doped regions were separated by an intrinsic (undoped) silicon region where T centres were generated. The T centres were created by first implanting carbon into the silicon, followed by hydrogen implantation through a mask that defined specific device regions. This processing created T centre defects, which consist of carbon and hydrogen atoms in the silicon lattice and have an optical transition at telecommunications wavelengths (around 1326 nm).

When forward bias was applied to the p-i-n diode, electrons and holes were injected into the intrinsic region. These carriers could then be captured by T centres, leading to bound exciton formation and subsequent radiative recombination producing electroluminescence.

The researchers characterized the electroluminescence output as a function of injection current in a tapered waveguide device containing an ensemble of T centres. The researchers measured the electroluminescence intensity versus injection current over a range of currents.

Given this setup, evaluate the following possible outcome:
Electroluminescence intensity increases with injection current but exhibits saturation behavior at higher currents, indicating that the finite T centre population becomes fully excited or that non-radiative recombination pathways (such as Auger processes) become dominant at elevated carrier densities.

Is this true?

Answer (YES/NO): YES